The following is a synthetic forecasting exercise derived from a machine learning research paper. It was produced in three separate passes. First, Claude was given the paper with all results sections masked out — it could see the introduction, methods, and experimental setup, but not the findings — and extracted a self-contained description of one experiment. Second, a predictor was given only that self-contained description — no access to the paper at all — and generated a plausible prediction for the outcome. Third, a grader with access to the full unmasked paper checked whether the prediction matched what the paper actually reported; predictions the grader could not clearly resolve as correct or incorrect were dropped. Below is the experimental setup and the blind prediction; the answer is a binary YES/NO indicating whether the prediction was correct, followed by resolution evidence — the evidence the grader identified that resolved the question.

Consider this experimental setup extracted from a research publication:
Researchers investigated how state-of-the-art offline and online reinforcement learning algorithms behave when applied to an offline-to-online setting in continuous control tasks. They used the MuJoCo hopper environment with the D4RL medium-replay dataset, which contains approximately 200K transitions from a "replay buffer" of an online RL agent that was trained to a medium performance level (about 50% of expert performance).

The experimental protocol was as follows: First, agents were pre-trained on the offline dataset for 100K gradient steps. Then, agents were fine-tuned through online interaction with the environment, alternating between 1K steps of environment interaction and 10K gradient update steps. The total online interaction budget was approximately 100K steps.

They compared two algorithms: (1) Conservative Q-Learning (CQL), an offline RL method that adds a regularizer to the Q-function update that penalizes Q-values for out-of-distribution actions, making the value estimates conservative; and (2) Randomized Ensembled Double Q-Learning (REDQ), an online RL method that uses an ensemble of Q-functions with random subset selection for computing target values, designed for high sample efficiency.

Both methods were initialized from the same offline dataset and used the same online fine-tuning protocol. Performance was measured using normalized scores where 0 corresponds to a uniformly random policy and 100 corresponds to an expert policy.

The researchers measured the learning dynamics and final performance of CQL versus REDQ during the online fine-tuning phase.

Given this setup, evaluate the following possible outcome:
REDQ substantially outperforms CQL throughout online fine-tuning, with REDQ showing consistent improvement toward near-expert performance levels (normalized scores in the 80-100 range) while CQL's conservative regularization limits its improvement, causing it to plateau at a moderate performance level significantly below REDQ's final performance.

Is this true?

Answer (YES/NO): NO